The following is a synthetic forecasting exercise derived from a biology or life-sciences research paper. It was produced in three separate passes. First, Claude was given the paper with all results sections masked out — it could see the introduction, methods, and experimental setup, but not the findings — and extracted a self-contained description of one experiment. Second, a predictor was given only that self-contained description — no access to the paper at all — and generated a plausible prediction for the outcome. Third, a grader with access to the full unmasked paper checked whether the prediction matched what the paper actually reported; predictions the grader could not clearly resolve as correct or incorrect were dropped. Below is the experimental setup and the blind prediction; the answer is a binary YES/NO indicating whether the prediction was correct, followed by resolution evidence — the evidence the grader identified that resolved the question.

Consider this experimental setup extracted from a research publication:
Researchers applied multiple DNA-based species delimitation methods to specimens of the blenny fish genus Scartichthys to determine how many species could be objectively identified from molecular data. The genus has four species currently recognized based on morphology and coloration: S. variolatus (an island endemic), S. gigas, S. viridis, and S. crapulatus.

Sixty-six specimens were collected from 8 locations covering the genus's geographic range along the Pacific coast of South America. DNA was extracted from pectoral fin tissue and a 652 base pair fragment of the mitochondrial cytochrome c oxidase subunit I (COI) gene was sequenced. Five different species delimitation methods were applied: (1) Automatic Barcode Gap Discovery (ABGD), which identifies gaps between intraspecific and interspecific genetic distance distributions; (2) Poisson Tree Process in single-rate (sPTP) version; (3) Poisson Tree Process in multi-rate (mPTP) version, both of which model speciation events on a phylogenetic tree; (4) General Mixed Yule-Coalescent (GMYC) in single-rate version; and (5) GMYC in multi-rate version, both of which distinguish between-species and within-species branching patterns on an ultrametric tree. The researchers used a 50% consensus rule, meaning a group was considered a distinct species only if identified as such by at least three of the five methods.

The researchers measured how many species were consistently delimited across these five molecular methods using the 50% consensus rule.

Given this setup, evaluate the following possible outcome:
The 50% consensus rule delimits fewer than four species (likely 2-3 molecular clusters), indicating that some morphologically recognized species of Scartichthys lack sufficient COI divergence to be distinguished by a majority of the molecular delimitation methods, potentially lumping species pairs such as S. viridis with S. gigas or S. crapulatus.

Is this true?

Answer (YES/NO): YES